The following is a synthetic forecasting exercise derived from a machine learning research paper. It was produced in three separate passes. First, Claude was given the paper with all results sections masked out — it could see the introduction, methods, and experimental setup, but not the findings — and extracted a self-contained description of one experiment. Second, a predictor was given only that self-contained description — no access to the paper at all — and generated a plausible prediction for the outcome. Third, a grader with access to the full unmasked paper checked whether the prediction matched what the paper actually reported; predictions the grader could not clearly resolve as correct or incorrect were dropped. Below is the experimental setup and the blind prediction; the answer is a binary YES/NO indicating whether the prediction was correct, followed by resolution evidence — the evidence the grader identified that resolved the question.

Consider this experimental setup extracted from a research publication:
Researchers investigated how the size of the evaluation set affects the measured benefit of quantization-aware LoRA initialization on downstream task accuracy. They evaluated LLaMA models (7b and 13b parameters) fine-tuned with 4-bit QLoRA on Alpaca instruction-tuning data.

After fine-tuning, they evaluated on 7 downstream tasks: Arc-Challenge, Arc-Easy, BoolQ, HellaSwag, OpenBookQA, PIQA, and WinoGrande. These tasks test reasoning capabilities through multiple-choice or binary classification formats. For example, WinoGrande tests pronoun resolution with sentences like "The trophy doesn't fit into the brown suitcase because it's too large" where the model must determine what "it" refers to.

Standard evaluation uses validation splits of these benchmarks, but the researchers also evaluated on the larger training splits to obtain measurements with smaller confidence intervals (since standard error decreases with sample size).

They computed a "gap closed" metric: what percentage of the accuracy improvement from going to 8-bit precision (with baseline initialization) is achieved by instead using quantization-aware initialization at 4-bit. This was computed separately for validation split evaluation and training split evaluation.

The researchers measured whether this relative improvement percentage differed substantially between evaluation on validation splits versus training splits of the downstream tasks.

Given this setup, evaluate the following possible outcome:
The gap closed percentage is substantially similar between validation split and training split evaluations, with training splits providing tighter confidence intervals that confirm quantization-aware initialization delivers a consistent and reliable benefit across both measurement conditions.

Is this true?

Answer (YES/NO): NO